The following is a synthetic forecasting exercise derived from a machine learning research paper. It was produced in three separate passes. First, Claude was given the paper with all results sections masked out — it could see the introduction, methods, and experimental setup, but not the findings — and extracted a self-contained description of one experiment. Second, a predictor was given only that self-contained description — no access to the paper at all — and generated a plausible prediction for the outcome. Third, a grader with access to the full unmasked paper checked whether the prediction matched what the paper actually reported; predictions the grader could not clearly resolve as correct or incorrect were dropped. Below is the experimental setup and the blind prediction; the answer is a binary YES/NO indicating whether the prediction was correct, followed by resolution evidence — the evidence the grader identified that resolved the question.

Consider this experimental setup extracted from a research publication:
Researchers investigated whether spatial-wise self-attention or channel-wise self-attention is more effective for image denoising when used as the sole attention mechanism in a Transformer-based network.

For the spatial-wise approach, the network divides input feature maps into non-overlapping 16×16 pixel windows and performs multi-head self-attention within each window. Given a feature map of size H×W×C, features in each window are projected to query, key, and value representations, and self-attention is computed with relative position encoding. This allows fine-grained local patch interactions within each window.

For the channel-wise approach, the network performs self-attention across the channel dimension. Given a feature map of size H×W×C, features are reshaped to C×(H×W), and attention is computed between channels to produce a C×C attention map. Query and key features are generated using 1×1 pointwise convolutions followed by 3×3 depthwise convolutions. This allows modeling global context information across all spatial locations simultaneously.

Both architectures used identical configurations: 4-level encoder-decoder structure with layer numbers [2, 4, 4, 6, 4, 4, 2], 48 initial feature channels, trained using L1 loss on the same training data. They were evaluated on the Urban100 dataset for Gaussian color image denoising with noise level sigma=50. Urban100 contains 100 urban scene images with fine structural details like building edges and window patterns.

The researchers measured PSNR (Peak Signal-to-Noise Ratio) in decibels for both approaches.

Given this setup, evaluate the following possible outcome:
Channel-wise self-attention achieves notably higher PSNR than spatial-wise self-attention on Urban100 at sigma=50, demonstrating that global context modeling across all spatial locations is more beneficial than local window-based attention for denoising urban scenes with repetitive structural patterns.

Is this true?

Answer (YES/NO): NO